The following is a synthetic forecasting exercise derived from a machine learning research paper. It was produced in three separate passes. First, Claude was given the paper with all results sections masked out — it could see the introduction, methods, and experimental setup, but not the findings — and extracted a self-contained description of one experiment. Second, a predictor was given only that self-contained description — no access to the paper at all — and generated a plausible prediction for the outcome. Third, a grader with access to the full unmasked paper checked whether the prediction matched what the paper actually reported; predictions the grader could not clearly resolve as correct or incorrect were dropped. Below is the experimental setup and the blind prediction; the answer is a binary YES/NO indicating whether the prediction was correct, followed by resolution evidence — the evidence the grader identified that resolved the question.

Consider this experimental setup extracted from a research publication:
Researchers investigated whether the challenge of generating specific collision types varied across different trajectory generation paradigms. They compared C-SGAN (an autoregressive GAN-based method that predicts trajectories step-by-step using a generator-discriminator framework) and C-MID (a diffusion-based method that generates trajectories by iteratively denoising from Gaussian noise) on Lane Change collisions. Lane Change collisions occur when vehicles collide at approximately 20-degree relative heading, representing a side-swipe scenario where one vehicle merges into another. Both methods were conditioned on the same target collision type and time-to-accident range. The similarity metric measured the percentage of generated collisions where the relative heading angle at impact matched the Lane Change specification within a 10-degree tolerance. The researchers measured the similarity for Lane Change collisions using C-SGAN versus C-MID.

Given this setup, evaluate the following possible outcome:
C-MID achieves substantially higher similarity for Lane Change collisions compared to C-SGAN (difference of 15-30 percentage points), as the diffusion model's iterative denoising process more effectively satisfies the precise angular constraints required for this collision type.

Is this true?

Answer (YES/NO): NO